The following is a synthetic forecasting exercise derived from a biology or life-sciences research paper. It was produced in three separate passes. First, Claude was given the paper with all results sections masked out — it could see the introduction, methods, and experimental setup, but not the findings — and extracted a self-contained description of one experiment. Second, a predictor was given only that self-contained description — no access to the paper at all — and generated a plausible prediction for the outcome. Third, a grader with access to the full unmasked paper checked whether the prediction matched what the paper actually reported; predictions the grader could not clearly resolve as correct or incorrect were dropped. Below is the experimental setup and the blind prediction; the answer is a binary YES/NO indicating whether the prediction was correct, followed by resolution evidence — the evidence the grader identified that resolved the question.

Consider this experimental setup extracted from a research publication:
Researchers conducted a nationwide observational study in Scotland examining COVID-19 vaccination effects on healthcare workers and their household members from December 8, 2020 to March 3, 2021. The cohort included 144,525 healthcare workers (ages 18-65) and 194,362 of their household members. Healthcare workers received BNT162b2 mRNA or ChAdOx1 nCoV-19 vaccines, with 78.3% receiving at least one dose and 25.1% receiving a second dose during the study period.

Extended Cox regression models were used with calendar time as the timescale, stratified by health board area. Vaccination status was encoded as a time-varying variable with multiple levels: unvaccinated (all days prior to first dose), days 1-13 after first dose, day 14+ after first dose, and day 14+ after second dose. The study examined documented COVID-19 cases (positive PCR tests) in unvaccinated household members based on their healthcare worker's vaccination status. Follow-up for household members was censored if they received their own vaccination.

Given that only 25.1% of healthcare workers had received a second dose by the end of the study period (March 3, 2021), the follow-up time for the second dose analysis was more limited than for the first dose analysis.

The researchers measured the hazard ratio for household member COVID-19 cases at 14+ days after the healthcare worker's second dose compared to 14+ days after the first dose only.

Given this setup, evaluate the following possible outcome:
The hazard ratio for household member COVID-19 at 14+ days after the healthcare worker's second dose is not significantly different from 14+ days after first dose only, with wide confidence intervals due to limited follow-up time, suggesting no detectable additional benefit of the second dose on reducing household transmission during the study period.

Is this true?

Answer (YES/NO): NO